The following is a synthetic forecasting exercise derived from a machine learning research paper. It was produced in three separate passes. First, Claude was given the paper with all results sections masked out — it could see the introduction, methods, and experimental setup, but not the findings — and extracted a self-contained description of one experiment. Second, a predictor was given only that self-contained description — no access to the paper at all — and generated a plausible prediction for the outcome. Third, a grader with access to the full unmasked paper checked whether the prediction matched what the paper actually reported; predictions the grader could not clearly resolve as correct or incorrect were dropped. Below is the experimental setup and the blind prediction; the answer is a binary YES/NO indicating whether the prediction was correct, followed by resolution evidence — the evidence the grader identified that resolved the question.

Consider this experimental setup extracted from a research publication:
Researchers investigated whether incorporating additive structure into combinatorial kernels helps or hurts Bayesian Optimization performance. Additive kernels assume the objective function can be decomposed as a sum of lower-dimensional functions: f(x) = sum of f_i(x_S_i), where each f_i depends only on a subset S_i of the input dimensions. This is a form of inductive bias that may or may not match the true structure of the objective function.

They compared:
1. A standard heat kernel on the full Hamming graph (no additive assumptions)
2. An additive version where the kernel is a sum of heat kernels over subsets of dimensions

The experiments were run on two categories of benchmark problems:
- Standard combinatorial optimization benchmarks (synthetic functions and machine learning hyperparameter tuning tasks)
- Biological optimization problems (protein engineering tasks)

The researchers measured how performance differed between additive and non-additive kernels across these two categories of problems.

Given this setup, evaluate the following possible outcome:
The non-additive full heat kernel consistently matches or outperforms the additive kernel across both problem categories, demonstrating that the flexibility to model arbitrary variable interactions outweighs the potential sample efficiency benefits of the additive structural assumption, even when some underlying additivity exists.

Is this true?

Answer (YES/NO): NO